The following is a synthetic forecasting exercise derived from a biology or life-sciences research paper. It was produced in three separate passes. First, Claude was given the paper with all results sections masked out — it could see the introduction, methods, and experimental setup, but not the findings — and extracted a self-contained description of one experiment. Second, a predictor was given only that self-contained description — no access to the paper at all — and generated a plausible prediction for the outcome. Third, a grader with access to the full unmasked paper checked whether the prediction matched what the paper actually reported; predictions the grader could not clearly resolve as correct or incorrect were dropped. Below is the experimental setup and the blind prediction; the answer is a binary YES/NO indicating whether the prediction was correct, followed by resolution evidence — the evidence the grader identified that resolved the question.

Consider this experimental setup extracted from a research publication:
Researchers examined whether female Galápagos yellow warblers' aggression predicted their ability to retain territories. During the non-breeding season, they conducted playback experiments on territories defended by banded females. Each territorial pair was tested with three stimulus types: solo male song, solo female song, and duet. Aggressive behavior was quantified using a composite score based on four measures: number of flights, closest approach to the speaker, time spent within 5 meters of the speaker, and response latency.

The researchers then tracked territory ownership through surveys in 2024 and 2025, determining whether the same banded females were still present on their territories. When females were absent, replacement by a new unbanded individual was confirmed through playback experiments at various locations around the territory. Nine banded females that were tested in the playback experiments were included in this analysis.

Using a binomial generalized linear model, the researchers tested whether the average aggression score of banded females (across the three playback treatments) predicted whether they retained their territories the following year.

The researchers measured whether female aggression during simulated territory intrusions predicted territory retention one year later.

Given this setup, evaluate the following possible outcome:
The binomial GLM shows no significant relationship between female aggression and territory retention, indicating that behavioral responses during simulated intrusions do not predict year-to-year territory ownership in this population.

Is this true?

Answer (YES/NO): YES